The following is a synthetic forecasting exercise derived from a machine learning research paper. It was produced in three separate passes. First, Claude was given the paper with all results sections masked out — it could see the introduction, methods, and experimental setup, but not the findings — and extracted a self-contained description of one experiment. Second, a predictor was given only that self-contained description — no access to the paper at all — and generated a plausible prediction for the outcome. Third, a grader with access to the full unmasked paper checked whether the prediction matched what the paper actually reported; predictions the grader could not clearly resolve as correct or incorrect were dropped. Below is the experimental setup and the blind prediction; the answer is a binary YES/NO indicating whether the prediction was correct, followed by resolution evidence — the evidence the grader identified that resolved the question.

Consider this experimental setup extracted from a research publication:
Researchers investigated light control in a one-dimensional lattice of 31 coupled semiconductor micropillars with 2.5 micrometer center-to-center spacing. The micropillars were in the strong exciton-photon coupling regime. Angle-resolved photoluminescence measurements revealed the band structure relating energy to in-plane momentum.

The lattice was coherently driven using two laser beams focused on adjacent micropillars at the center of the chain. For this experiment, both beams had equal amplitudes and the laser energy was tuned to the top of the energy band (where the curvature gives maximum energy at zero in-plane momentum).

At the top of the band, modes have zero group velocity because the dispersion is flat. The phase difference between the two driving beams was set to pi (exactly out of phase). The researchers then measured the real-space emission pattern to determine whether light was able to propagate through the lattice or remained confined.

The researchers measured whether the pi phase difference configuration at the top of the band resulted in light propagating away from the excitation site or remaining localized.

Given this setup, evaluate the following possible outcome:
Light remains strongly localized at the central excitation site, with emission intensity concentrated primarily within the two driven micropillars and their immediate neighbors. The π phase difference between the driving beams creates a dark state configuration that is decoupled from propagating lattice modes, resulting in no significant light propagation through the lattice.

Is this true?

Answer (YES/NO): NO